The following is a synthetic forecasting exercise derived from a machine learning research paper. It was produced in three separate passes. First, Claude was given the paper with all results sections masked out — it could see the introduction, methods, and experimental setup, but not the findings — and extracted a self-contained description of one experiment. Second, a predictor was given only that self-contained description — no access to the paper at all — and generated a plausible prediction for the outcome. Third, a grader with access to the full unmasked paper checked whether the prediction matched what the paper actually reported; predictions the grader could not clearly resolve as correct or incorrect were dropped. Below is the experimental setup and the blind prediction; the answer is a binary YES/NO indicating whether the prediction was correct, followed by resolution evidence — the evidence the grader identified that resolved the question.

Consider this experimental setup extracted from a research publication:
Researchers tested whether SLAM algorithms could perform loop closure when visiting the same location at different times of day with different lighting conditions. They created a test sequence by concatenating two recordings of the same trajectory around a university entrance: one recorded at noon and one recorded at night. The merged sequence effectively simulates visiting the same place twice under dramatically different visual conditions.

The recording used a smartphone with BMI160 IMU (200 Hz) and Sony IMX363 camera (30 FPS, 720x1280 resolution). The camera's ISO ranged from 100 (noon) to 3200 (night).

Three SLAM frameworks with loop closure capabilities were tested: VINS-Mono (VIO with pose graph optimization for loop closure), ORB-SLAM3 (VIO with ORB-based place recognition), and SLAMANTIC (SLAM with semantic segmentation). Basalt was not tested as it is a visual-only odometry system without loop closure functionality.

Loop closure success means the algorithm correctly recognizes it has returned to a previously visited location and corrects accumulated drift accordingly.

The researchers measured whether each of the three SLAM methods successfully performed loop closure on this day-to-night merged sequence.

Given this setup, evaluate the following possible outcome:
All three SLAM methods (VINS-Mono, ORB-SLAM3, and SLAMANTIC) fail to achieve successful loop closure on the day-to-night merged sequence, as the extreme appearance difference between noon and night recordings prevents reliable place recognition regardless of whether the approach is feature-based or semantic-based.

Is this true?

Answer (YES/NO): YES